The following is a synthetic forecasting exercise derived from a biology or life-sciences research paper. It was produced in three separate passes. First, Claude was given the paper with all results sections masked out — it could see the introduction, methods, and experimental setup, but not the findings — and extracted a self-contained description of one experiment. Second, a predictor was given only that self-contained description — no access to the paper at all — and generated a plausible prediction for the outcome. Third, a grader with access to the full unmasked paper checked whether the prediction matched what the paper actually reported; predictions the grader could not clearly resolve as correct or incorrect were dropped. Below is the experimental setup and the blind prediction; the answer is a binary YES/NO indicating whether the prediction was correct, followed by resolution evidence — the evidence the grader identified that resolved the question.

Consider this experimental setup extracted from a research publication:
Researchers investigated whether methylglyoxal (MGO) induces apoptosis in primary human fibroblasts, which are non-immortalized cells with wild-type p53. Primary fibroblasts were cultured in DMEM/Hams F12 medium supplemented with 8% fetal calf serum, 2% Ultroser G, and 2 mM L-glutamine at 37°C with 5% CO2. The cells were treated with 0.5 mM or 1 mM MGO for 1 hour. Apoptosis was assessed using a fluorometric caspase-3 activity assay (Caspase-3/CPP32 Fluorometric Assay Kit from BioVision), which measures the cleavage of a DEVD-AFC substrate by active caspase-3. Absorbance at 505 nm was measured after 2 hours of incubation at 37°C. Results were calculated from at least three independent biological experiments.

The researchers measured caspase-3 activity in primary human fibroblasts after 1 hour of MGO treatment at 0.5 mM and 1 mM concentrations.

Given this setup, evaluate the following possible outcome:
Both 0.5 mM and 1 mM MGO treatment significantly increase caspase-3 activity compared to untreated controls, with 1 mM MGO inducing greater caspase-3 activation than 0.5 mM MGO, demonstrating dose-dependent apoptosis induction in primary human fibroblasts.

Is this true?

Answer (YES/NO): NO